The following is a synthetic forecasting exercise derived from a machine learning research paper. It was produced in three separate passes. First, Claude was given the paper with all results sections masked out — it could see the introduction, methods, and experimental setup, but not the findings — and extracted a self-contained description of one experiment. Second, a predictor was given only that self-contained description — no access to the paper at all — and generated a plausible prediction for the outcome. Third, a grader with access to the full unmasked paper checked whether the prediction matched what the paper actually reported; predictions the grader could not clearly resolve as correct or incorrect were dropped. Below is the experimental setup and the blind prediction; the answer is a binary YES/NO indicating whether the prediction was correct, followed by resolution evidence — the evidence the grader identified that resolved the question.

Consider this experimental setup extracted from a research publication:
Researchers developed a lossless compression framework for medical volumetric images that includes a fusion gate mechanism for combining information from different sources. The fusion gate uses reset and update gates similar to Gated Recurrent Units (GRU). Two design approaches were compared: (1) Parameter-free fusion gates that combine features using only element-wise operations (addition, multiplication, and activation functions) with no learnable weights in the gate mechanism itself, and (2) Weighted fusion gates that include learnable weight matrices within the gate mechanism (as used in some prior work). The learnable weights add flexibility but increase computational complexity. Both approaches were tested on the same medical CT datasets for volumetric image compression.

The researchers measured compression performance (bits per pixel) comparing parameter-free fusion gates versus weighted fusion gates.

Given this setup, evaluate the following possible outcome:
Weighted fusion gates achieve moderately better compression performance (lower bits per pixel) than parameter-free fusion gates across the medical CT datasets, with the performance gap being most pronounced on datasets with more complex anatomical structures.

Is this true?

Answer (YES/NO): NO